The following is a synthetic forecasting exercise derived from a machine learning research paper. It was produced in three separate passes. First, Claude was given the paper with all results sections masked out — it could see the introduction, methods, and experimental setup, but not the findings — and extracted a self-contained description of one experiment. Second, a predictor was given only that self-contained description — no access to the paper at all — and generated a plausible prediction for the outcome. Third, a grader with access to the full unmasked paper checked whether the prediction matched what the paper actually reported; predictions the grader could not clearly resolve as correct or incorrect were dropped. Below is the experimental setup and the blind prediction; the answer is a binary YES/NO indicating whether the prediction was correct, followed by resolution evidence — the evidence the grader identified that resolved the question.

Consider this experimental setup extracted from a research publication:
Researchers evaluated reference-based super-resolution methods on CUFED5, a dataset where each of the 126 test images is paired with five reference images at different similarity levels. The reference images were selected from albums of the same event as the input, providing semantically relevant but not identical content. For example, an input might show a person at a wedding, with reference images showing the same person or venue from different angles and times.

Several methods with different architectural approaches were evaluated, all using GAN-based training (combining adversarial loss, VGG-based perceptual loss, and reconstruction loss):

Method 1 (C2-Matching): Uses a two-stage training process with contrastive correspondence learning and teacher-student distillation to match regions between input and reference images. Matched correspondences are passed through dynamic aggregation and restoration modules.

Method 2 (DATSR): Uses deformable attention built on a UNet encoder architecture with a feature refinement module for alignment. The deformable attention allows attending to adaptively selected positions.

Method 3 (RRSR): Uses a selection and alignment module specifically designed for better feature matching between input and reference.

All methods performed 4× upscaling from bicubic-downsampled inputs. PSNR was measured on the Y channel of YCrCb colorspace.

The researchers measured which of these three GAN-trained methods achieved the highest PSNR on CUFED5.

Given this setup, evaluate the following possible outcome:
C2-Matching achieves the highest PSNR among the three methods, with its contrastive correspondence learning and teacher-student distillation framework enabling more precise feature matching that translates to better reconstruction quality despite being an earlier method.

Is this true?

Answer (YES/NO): NO